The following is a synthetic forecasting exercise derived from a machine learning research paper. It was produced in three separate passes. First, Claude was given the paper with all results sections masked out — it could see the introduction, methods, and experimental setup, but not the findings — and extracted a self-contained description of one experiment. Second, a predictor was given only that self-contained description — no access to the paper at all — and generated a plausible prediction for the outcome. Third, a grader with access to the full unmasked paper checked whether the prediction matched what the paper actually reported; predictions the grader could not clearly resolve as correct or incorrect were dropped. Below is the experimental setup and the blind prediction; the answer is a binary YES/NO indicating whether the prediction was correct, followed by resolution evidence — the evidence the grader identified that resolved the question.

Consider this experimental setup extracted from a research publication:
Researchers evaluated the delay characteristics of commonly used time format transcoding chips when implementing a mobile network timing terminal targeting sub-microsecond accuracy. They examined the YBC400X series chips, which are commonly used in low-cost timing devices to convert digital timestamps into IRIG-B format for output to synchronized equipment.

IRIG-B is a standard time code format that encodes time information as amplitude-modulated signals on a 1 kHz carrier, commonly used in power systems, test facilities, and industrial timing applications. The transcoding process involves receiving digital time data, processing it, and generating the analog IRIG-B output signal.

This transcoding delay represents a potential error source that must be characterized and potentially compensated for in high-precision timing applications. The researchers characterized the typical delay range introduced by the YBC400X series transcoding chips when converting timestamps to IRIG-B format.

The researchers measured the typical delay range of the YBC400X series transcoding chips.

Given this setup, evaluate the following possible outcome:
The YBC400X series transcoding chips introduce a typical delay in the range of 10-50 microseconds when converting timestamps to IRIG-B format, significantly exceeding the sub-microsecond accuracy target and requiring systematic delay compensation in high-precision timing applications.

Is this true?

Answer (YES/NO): NO